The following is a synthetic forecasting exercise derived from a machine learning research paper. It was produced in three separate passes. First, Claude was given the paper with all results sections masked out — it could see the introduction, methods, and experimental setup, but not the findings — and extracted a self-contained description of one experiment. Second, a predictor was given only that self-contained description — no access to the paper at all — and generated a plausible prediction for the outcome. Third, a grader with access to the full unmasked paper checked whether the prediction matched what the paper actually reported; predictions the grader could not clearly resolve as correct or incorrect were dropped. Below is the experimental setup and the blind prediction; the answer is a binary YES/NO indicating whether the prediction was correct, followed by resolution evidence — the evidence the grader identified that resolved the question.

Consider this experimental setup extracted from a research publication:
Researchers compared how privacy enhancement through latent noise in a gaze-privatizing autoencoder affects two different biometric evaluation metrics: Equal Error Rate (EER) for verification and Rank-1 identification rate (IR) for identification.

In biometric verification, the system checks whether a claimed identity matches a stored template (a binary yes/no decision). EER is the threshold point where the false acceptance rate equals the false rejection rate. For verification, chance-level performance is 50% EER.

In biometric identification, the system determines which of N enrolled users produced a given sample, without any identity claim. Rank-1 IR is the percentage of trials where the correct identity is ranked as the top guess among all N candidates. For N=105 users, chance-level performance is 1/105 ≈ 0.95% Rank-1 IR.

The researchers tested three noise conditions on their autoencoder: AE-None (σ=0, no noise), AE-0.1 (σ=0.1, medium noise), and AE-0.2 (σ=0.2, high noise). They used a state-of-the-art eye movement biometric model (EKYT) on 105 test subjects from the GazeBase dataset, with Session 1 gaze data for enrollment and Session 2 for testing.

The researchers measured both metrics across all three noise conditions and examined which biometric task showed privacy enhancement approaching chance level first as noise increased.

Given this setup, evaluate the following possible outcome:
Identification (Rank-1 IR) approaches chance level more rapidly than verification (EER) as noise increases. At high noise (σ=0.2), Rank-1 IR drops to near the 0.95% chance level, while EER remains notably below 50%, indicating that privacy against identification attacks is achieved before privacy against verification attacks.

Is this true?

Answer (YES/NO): NO